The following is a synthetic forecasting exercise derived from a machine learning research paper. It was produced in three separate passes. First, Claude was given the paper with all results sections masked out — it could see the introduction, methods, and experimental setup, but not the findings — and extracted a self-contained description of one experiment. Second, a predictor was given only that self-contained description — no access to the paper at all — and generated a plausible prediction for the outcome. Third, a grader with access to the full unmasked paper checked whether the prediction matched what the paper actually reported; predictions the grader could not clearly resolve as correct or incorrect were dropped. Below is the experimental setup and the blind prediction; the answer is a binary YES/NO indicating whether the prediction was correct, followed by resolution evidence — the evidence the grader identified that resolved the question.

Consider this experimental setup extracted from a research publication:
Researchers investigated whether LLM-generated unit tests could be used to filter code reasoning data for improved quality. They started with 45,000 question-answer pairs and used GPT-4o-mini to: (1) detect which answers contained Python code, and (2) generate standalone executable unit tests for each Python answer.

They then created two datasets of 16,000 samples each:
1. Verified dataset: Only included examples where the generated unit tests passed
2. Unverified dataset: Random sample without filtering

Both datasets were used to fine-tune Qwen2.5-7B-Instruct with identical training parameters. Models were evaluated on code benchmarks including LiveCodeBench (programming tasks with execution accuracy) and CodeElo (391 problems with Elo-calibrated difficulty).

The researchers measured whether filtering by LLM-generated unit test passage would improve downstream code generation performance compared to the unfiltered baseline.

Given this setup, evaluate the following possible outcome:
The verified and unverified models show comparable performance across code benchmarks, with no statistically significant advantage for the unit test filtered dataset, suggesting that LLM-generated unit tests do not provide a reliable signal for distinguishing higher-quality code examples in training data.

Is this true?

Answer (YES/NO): NO